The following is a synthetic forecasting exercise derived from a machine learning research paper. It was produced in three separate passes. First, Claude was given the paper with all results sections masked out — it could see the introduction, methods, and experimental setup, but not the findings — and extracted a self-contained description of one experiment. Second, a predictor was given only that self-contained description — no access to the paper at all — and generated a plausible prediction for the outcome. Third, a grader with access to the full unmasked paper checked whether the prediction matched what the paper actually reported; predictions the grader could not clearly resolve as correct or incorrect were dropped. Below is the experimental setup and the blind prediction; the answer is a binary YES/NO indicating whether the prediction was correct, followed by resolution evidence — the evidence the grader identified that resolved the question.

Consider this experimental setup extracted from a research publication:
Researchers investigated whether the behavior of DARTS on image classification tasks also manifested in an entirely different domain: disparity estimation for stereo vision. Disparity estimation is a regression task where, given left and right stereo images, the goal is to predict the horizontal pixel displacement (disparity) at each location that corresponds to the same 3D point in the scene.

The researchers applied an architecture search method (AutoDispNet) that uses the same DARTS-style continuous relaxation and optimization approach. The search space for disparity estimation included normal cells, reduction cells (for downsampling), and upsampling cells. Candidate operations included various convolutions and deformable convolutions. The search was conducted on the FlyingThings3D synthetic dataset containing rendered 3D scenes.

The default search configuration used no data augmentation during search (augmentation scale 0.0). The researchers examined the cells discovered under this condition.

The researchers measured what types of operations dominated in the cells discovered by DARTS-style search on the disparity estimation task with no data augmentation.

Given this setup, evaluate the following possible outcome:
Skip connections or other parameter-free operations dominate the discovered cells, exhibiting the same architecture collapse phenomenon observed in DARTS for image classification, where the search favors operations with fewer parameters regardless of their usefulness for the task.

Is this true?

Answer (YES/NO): YES